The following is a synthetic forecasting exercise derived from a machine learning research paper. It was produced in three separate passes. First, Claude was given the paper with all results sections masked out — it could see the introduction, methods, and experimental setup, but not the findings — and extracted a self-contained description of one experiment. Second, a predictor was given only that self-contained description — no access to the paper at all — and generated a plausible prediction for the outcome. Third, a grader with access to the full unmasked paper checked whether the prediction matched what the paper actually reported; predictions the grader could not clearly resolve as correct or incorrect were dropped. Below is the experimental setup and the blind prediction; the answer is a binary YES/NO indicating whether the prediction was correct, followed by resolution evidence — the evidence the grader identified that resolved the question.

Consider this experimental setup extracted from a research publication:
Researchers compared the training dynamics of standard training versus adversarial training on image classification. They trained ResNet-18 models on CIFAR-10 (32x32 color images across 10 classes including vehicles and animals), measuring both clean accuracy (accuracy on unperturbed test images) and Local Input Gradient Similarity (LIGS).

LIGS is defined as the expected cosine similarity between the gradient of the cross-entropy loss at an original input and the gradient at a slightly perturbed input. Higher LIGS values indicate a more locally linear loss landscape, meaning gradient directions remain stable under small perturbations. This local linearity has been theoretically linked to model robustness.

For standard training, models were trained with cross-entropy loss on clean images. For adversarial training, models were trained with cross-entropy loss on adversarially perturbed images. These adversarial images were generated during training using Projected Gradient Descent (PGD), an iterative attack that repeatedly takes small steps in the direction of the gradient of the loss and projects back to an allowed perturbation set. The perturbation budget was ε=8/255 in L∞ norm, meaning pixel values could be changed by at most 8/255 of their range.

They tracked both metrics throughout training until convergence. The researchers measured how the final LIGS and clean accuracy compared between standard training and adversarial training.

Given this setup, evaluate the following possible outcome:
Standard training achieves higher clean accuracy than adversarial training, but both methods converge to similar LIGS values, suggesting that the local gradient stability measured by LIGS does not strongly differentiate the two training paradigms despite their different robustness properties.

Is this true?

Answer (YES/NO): NO